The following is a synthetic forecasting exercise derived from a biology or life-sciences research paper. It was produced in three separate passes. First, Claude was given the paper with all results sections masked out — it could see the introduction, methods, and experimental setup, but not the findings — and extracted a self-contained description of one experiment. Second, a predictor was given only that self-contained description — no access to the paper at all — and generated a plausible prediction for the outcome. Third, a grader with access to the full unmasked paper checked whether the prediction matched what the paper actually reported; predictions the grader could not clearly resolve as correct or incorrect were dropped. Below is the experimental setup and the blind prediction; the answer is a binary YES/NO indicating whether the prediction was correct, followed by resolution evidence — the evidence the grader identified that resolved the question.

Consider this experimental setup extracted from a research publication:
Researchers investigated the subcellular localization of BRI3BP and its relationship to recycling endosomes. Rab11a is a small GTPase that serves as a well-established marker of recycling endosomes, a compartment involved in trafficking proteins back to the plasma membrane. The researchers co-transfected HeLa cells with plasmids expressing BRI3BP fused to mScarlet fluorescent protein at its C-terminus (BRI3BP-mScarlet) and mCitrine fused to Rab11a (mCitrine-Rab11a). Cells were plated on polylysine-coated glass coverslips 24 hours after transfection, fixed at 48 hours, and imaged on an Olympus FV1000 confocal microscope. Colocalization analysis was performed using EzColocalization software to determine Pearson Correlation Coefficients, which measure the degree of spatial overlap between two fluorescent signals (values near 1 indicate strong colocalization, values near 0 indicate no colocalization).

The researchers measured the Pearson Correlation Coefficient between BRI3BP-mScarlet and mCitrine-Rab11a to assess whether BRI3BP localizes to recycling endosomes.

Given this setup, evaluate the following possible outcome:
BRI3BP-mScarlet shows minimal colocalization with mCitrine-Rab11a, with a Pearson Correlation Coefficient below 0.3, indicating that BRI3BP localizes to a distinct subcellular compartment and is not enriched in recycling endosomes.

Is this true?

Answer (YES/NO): NO